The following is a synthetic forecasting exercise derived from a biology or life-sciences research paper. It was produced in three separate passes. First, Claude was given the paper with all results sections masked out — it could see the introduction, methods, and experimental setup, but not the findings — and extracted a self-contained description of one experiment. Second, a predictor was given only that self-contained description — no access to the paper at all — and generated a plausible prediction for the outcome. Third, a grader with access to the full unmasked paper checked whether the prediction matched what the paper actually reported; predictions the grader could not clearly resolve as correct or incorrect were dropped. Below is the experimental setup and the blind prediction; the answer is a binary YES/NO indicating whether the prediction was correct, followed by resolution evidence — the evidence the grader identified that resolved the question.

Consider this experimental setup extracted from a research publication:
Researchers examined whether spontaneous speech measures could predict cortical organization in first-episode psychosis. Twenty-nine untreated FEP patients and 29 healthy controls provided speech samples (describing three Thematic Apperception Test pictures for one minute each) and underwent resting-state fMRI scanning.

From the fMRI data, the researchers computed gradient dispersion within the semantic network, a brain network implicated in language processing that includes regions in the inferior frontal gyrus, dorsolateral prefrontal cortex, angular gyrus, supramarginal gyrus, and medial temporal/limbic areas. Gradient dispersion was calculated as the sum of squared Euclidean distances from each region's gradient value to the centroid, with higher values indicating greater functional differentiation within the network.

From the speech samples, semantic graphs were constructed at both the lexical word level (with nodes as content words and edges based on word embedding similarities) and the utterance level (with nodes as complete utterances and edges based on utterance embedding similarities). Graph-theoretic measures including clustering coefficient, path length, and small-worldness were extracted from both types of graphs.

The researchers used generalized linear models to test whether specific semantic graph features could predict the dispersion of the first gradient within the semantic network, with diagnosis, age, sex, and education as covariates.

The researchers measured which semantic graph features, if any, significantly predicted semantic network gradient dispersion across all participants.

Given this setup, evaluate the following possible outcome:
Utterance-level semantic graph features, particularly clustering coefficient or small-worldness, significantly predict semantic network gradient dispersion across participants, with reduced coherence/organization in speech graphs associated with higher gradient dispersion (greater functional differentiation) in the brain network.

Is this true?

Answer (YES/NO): NO